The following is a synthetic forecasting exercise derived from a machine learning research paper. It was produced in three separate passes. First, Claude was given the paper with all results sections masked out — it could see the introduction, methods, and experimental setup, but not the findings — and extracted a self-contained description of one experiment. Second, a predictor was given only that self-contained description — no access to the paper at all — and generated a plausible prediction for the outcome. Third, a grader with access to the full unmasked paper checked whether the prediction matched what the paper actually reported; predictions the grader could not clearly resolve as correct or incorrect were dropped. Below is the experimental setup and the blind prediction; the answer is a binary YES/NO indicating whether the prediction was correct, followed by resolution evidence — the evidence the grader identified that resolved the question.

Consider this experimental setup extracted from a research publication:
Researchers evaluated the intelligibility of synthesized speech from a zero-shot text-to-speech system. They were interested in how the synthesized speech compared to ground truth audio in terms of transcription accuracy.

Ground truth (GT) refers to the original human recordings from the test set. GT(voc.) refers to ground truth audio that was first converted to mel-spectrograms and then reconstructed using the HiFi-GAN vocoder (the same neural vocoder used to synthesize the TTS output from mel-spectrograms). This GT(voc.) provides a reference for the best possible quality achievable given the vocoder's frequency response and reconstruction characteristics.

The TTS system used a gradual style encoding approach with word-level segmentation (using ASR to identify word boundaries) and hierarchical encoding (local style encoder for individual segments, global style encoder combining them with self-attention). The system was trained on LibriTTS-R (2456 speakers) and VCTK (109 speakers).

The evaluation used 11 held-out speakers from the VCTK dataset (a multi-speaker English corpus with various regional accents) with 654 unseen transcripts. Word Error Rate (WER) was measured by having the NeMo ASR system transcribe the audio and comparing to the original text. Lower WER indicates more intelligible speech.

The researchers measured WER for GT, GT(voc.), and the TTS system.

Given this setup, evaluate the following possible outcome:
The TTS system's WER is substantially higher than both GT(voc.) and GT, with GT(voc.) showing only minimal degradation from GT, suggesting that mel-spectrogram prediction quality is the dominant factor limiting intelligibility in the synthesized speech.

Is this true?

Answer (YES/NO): NO